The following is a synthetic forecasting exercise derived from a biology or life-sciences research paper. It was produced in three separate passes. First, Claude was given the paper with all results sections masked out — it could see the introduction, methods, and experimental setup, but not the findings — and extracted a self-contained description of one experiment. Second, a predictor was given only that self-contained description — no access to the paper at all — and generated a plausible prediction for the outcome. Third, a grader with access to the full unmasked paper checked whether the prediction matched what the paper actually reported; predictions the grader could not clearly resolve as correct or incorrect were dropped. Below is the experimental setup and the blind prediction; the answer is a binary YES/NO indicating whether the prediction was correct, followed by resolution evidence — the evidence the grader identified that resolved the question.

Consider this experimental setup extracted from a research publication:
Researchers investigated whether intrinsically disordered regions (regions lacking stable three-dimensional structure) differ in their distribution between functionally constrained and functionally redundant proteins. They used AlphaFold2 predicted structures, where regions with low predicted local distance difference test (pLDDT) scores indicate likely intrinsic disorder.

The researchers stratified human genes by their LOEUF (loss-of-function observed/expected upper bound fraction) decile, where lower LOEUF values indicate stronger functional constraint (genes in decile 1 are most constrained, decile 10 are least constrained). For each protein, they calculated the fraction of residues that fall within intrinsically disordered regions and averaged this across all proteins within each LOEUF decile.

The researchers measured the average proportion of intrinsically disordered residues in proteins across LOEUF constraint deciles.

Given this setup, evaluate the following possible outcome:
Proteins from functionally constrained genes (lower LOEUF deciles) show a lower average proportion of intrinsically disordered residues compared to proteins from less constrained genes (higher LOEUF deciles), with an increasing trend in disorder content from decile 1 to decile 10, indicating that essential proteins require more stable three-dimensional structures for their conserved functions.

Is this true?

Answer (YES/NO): NO